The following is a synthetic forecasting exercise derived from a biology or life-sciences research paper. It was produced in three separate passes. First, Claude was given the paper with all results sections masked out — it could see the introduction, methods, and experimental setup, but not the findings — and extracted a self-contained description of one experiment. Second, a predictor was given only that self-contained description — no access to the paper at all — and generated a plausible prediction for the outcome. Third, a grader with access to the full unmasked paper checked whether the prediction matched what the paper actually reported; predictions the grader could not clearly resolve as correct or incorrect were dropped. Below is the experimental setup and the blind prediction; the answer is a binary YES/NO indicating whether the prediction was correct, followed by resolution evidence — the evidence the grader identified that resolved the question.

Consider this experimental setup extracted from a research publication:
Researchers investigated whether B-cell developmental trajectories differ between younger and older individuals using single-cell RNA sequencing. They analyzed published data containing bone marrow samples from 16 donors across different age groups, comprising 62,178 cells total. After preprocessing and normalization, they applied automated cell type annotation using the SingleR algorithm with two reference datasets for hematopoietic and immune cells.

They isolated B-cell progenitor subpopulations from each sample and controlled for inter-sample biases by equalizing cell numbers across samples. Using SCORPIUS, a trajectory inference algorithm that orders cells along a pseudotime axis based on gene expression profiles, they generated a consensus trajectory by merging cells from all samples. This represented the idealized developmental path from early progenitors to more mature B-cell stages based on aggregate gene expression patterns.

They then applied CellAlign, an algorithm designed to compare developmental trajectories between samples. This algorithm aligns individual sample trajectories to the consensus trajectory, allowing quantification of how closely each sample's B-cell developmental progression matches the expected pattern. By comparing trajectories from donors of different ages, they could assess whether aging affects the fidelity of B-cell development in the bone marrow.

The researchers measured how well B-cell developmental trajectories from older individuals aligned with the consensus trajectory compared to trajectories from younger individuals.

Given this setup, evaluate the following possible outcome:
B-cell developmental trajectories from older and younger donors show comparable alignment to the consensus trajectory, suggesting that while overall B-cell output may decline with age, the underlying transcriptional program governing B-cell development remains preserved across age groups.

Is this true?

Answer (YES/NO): NO